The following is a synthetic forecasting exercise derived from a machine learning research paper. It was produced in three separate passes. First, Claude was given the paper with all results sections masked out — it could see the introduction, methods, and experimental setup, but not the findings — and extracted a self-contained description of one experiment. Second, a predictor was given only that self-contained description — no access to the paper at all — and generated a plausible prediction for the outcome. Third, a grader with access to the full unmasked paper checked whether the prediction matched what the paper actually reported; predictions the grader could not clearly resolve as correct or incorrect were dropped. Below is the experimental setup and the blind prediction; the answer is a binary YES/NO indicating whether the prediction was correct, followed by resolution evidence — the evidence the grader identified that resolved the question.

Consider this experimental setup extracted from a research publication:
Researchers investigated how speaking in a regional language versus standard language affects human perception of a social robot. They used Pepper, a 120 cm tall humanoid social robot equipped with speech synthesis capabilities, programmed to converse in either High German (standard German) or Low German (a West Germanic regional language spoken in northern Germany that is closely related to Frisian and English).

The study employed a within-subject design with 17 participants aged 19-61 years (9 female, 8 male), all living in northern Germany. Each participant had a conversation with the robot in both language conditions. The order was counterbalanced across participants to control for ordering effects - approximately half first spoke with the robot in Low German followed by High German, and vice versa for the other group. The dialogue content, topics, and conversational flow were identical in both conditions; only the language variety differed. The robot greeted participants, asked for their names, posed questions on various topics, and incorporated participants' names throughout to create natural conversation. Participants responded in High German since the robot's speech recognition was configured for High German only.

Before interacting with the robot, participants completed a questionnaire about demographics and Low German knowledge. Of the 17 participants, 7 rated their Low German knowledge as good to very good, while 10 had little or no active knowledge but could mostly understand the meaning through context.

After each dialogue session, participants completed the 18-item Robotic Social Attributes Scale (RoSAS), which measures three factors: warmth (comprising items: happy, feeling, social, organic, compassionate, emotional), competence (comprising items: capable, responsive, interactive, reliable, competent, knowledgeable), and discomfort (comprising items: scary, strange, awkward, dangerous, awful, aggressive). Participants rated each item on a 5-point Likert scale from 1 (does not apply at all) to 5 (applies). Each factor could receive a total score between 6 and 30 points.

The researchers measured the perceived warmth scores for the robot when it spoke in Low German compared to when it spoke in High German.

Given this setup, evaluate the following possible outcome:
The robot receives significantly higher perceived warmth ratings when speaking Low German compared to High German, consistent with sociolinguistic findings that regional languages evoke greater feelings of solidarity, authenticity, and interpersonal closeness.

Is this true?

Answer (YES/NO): YES